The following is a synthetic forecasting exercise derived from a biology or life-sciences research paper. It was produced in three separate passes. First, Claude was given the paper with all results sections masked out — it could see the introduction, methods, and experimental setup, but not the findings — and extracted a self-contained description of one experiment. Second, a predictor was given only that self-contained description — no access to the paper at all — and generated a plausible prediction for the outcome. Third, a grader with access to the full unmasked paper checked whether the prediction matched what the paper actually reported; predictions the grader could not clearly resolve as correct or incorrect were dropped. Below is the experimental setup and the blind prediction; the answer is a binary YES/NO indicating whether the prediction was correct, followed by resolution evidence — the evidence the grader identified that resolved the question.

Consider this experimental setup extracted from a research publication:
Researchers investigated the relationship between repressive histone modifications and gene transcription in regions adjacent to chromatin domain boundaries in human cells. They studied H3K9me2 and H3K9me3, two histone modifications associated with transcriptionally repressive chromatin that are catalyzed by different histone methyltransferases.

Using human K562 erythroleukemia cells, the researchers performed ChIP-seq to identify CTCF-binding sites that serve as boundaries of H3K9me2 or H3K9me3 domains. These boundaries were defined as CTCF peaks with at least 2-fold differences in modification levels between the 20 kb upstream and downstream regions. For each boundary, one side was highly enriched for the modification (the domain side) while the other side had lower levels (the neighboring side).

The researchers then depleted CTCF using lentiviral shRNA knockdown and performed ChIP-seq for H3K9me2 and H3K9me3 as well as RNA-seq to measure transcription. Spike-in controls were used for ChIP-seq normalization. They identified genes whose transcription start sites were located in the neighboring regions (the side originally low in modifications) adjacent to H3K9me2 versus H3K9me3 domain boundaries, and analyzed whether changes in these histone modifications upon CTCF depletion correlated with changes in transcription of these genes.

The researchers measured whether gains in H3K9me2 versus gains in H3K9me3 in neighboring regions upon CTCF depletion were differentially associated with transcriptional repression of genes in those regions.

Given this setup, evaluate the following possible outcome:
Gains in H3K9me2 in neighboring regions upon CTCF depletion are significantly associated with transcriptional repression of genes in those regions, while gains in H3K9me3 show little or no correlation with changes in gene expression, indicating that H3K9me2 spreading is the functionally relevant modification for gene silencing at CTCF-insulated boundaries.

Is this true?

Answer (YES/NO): YES